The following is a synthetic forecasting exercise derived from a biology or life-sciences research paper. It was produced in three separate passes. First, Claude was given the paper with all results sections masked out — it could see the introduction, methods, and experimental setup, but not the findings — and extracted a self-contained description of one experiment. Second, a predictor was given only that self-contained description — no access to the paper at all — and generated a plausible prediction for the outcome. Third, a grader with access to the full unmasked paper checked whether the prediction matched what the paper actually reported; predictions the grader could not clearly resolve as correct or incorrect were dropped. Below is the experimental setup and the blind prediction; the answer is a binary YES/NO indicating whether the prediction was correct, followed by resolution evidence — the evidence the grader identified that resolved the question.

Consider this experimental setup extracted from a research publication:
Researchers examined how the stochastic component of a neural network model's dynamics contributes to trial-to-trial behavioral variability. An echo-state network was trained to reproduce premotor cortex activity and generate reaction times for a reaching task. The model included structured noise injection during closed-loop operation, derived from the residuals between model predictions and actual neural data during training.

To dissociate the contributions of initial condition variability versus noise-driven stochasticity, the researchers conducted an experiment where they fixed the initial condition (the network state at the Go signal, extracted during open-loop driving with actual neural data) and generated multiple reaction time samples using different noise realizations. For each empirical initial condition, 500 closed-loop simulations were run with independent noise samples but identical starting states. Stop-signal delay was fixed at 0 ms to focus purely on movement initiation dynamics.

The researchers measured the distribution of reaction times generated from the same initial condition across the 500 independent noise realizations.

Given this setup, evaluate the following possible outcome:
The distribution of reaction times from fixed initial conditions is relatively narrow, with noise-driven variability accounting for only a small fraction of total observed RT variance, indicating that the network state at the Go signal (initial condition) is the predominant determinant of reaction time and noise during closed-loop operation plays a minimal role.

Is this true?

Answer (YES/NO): YES